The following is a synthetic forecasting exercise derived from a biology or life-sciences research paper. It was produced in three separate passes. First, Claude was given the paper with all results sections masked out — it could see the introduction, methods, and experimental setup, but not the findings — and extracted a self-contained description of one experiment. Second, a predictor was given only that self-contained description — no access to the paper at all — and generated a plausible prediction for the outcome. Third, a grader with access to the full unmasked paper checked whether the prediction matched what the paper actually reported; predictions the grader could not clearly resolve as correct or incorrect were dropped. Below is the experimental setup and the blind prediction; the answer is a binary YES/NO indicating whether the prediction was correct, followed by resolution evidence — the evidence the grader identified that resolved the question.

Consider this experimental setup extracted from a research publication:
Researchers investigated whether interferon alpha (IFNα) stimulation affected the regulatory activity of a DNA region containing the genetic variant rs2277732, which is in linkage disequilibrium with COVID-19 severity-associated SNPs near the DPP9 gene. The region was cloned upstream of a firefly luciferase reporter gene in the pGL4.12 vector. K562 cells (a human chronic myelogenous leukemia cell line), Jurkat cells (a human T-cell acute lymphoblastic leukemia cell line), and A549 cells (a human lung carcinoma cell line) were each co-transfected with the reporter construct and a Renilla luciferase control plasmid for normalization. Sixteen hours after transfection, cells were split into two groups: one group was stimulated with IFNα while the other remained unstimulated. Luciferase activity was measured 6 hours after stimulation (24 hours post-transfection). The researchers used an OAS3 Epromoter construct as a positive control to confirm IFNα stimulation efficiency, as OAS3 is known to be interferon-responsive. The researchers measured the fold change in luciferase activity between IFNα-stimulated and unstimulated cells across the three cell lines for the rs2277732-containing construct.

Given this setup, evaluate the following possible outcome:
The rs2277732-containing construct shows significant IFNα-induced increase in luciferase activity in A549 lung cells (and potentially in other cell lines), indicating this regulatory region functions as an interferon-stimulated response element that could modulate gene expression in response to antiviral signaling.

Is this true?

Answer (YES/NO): NO